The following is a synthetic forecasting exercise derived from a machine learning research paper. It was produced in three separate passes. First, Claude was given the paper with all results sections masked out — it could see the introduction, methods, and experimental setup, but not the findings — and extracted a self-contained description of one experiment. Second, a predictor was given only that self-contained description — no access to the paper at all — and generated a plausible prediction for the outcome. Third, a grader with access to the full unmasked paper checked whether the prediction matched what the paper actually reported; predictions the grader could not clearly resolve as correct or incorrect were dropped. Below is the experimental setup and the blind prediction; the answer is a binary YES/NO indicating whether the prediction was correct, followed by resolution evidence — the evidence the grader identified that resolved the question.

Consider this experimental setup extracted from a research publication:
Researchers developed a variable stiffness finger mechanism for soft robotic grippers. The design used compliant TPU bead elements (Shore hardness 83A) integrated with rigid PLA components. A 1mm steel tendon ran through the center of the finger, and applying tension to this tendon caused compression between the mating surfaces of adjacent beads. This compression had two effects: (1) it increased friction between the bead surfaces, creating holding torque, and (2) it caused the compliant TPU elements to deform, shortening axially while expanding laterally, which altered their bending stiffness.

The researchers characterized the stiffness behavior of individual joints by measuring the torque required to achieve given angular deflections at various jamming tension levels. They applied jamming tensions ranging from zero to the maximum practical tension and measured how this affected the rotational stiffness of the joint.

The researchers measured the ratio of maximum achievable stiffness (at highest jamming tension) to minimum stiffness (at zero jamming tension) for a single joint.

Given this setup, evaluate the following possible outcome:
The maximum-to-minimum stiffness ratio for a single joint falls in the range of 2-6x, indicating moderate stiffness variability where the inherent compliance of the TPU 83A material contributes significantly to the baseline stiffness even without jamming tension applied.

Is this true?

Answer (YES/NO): YES